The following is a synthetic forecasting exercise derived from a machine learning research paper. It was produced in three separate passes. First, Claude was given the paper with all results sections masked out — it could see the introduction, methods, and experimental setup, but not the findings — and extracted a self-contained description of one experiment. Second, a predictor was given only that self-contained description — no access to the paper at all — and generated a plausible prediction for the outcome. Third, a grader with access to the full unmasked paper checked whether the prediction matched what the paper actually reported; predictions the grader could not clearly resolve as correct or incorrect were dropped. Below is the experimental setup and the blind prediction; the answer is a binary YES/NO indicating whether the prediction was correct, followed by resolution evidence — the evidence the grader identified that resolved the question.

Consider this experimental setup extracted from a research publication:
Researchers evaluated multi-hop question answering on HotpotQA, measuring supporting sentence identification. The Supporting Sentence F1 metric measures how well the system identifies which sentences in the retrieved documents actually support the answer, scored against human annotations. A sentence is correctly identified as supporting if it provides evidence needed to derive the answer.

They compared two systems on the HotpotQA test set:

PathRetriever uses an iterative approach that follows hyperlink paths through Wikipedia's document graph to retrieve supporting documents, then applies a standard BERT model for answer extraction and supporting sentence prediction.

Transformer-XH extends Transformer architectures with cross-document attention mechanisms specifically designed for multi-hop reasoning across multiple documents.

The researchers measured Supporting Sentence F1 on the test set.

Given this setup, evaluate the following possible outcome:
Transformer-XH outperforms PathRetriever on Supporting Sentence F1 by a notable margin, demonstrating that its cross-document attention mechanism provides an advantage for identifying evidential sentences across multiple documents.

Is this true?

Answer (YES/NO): NO